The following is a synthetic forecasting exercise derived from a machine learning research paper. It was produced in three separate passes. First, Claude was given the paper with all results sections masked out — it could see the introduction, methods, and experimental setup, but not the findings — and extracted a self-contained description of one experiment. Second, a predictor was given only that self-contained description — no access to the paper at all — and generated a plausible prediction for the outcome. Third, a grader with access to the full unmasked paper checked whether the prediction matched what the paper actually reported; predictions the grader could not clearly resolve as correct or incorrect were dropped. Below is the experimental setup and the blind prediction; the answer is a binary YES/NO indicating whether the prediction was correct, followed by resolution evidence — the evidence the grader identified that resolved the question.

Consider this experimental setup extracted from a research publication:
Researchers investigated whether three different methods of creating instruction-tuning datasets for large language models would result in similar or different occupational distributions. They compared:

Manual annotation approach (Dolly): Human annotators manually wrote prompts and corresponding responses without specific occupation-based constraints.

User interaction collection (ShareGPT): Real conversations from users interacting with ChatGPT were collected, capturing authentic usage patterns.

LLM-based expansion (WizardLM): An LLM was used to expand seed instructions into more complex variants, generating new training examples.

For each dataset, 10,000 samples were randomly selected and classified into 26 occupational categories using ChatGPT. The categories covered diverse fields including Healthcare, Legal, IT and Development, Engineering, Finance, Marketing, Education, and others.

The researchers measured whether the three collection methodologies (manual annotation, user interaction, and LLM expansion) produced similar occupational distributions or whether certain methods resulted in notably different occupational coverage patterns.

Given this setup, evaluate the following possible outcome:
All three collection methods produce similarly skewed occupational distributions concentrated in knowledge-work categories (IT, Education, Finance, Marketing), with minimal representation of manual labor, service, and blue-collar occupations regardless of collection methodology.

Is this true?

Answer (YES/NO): NO